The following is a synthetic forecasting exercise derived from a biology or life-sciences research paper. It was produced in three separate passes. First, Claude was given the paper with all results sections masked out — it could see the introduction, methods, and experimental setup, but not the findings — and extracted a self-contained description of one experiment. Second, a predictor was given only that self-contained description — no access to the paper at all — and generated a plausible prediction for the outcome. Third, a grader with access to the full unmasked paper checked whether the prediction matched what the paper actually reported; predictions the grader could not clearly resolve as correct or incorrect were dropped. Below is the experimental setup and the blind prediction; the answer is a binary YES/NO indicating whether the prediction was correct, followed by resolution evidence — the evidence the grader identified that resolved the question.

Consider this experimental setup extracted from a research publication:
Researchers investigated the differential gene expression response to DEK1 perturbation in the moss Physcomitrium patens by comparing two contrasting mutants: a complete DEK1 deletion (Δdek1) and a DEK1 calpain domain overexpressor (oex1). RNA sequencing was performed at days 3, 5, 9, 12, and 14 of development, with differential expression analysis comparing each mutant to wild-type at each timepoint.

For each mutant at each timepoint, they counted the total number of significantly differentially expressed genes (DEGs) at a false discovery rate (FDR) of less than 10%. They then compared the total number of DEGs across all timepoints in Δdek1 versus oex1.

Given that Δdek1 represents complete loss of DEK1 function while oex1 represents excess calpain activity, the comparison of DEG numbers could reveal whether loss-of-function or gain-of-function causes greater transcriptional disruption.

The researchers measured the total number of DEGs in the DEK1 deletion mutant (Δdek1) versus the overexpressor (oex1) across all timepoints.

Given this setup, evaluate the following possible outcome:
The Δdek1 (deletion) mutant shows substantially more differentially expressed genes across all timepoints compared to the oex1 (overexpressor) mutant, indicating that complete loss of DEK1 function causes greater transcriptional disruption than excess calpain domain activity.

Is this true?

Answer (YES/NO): NO